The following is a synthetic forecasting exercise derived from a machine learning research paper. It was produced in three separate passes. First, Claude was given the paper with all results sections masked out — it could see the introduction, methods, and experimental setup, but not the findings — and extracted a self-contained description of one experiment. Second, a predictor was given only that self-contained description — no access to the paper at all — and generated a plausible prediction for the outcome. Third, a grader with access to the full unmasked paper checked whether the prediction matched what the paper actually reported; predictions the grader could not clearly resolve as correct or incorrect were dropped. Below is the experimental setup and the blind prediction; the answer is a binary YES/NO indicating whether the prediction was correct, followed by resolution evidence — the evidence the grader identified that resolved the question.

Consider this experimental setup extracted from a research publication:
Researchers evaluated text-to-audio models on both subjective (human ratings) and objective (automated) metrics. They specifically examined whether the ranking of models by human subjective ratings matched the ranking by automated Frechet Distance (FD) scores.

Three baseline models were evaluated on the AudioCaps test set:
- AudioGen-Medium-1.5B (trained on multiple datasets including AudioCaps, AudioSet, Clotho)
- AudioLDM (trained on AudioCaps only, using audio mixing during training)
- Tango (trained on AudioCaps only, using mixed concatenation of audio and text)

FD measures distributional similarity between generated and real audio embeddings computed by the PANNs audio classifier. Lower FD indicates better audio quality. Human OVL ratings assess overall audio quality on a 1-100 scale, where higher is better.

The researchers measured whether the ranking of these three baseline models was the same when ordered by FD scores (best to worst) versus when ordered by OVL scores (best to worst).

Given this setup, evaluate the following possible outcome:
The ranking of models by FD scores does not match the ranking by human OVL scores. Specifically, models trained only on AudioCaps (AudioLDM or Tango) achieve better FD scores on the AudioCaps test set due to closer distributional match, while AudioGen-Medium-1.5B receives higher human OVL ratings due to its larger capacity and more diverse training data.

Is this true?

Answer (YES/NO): NO